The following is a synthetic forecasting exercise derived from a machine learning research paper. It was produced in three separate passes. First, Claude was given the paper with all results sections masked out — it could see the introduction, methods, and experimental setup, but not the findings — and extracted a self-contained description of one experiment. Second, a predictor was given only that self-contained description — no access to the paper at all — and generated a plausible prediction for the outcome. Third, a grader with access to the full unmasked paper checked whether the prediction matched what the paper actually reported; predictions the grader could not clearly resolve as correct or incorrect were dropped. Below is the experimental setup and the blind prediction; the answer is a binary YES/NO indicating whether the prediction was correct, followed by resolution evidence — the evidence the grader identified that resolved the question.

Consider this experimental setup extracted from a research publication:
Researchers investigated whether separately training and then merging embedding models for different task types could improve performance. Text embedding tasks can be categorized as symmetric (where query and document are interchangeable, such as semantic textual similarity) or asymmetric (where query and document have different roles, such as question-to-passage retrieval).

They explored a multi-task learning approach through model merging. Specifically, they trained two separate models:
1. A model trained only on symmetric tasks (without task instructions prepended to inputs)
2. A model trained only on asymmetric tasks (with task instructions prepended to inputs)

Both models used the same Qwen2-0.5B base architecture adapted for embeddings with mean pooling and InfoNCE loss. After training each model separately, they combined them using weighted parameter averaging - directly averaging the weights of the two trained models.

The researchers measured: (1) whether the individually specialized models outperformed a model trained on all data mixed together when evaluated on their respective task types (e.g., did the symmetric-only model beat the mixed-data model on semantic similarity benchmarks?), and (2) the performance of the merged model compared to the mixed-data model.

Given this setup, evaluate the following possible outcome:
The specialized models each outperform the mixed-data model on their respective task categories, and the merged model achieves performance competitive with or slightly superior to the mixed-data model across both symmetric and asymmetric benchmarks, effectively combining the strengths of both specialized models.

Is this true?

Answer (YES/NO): NO